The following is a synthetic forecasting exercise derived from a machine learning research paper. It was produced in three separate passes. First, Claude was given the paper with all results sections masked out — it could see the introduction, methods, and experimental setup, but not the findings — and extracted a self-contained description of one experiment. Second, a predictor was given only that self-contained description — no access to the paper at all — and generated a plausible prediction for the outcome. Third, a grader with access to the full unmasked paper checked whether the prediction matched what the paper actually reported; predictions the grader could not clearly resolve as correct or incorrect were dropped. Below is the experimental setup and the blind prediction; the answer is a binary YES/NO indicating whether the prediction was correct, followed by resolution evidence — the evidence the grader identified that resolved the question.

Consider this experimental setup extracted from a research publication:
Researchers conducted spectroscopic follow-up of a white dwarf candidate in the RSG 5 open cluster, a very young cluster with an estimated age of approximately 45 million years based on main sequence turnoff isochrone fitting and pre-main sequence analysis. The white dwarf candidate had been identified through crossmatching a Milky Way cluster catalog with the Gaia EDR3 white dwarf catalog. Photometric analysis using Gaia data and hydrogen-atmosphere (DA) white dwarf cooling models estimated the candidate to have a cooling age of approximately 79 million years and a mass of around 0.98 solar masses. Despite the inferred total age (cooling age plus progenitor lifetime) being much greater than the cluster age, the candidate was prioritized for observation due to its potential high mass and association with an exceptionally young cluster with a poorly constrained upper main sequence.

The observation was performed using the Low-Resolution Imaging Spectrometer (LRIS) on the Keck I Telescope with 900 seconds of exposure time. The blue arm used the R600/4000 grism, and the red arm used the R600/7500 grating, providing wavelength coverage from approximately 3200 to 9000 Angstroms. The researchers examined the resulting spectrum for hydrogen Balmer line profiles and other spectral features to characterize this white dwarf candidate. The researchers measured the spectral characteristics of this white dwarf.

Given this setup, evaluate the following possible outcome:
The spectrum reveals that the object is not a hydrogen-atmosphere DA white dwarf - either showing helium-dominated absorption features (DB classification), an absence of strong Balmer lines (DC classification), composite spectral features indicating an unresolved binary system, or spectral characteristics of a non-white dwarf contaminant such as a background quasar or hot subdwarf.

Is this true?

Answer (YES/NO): NO